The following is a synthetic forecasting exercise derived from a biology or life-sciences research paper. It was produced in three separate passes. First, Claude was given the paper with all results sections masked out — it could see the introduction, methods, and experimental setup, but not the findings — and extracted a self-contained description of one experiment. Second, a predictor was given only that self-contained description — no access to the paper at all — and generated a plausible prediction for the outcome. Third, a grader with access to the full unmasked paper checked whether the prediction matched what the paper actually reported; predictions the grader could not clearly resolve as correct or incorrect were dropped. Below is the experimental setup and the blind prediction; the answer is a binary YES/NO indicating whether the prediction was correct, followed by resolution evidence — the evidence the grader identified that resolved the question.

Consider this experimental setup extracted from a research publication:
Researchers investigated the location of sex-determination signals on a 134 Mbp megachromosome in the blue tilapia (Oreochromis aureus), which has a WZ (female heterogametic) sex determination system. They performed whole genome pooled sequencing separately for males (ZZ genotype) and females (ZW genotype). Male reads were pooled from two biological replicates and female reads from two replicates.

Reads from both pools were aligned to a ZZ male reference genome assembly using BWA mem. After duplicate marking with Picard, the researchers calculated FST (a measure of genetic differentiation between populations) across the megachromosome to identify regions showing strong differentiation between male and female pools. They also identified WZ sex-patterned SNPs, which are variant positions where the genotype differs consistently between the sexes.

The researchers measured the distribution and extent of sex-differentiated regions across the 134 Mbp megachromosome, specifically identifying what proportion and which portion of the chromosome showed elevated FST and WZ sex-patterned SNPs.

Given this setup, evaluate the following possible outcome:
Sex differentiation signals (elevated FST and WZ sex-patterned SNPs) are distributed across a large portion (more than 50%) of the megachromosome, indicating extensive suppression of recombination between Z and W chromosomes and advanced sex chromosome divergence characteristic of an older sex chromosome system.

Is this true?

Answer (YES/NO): YES